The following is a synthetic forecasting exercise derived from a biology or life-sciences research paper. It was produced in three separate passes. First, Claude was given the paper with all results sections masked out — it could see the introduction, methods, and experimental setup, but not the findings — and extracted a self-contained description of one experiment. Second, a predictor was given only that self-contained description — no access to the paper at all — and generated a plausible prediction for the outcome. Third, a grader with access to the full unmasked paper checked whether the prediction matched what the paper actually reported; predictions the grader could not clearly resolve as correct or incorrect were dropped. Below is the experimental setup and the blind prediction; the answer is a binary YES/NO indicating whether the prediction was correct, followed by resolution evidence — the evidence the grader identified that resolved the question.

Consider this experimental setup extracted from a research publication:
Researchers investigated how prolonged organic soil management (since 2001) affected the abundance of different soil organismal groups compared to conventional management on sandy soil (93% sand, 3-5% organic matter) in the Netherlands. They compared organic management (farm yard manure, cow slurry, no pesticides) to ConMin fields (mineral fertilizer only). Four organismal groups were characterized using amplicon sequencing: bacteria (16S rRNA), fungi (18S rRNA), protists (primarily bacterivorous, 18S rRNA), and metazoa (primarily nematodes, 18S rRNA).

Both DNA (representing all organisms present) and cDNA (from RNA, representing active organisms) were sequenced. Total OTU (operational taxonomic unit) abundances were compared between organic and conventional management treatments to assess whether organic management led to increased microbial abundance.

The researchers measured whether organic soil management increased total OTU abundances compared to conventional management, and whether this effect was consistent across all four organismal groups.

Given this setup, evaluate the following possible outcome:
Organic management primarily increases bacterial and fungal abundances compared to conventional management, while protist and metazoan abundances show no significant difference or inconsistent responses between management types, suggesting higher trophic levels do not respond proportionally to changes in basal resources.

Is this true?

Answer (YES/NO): NO